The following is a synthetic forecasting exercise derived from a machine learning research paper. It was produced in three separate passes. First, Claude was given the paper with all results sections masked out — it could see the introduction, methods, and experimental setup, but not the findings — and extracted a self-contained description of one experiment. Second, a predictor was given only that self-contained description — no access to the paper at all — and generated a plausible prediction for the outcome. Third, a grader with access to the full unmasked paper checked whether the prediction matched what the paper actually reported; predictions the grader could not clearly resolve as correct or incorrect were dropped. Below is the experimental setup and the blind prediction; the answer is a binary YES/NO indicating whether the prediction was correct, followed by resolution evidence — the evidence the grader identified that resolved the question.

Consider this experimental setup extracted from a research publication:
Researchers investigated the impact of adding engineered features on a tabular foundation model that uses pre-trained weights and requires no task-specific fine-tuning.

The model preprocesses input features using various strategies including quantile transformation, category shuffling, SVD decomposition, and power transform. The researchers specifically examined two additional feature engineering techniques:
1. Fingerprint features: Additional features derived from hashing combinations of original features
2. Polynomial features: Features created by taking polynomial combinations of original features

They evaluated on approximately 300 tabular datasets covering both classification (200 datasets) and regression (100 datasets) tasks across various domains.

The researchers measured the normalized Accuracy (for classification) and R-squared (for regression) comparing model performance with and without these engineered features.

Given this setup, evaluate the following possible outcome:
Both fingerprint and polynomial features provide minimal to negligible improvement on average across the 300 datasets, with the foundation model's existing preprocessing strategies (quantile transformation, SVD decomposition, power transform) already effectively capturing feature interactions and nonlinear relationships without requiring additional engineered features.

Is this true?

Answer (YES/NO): YES